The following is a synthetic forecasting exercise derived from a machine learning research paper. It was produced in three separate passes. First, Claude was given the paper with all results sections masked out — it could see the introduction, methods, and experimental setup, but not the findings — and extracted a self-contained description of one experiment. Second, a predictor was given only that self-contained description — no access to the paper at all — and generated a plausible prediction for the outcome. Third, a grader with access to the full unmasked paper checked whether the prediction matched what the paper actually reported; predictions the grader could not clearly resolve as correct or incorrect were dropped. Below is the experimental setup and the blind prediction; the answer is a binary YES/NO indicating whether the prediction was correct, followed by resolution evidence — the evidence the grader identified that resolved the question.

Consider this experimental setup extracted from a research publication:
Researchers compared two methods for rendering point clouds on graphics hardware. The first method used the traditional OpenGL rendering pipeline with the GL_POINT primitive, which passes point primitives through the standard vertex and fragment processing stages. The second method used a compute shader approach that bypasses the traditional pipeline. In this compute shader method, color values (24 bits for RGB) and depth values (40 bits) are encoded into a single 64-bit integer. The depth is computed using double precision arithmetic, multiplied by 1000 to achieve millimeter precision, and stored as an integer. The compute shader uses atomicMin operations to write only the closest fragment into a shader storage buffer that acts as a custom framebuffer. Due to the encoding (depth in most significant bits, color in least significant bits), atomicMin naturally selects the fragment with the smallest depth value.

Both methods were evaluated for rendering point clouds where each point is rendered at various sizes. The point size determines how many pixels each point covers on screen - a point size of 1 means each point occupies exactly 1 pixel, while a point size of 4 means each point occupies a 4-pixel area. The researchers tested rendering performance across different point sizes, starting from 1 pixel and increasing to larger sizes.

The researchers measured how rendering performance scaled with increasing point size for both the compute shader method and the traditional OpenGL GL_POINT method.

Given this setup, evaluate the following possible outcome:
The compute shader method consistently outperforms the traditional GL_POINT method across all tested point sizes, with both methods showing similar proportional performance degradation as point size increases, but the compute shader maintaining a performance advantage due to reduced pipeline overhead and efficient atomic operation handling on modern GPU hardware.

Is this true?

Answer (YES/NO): NO